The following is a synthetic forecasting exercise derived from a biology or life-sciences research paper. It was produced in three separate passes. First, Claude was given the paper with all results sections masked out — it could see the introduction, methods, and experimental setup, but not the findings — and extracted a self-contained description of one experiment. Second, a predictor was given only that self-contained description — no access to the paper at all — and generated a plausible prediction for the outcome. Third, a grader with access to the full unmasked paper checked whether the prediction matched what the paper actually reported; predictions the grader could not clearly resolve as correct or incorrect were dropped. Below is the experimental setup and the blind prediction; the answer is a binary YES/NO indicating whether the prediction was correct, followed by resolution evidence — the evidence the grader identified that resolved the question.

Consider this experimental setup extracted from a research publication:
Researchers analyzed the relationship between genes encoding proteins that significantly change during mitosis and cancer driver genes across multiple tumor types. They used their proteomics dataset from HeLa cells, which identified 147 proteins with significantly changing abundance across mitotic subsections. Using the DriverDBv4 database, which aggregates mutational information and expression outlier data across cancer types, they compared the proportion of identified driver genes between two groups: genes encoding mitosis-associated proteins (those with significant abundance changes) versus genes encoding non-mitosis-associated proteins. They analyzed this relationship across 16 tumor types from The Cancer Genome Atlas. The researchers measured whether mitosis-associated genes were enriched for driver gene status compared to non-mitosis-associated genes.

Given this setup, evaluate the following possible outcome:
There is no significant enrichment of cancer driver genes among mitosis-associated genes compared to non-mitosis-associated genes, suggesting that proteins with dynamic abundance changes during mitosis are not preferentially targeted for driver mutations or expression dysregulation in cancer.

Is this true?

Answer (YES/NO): NO